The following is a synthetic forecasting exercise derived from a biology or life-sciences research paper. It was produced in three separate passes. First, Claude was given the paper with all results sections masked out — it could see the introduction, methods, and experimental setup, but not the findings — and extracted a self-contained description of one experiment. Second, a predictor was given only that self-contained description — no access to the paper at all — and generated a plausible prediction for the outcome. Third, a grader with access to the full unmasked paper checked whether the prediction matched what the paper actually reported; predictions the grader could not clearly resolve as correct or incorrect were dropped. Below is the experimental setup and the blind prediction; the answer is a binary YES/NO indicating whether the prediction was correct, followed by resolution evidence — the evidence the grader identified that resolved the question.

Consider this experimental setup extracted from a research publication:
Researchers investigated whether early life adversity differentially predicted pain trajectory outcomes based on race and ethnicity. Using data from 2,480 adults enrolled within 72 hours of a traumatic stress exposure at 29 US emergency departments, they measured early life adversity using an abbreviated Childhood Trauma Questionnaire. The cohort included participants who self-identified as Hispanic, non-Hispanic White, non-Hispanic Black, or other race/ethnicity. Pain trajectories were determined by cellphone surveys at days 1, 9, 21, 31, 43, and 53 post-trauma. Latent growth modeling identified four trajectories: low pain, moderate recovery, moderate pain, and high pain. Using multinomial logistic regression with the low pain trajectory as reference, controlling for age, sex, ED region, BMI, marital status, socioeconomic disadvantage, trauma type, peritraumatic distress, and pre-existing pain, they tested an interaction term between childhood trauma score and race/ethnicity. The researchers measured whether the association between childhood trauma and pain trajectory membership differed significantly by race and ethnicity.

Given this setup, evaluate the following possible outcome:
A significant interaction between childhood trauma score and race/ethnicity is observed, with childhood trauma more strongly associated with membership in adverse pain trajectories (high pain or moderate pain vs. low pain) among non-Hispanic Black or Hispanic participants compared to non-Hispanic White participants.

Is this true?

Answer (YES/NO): NO